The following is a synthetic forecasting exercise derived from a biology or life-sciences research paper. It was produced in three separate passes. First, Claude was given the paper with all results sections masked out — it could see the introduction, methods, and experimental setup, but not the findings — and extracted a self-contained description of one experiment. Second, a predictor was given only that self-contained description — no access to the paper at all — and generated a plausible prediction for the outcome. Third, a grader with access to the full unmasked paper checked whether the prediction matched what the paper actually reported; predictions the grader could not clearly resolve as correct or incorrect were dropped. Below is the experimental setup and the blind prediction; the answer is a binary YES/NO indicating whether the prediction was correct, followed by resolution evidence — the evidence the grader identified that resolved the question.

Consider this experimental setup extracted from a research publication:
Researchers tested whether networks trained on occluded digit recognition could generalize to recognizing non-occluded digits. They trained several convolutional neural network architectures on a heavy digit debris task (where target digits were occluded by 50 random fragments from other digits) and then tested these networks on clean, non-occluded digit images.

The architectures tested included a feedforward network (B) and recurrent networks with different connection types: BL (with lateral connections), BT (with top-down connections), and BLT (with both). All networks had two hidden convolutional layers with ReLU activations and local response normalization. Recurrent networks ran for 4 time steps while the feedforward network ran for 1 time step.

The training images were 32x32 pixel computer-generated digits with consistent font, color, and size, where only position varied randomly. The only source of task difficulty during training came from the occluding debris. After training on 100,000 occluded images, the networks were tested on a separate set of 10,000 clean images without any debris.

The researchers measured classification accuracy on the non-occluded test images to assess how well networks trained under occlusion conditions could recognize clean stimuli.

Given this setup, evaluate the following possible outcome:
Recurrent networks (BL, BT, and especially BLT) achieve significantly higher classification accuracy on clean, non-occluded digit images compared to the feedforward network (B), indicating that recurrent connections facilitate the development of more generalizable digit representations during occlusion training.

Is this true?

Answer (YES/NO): NO